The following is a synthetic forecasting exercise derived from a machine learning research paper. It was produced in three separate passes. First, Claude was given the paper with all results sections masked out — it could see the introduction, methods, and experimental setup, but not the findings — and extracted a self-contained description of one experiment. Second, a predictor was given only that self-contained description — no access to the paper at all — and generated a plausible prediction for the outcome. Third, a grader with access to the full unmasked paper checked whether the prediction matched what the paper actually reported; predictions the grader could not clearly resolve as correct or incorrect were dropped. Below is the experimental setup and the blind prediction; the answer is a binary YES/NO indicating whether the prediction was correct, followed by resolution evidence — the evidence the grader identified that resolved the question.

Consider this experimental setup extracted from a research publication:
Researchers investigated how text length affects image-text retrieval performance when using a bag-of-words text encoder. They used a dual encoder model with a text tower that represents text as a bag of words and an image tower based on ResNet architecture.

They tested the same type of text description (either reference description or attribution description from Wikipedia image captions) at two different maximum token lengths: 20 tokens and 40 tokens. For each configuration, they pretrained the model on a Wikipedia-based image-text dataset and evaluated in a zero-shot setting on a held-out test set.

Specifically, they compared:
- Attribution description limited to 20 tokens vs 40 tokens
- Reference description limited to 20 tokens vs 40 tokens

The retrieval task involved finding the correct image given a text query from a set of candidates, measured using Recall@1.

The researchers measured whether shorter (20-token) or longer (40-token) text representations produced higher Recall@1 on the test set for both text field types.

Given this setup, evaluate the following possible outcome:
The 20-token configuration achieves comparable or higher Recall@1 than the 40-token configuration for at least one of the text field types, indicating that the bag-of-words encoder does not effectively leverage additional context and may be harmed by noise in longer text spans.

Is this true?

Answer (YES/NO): YES